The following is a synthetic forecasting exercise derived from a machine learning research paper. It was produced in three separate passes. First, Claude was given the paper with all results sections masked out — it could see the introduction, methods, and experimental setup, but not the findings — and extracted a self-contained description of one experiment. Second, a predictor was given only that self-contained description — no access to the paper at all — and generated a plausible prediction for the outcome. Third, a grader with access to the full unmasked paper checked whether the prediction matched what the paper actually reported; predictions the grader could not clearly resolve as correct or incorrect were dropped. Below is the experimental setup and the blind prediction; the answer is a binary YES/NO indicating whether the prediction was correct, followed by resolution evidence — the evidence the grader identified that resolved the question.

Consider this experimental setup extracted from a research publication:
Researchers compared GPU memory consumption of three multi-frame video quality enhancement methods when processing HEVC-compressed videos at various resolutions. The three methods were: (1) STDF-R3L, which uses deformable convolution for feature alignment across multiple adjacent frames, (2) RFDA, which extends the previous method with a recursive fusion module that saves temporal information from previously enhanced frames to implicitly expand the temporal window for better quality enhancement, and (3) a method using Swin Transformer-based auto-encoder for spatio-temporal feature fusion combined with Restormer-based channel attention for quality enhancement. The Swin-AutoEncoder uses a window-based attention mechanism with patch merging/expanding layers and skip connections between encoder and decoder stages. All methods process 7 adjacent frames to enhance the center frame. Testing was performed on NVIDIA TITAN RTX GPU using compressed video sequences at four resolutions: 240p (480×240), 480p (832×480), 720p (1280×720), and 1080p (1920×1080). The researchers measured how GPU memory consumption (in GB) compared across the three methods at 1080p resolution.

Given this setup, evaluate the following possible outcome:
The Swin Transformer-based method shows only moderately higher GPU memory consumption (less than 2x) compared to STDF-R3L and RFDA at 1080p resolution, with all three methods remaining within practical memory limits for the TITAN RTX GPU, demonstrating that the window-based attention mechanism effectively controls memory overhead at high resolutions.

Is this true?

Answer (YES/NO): NO